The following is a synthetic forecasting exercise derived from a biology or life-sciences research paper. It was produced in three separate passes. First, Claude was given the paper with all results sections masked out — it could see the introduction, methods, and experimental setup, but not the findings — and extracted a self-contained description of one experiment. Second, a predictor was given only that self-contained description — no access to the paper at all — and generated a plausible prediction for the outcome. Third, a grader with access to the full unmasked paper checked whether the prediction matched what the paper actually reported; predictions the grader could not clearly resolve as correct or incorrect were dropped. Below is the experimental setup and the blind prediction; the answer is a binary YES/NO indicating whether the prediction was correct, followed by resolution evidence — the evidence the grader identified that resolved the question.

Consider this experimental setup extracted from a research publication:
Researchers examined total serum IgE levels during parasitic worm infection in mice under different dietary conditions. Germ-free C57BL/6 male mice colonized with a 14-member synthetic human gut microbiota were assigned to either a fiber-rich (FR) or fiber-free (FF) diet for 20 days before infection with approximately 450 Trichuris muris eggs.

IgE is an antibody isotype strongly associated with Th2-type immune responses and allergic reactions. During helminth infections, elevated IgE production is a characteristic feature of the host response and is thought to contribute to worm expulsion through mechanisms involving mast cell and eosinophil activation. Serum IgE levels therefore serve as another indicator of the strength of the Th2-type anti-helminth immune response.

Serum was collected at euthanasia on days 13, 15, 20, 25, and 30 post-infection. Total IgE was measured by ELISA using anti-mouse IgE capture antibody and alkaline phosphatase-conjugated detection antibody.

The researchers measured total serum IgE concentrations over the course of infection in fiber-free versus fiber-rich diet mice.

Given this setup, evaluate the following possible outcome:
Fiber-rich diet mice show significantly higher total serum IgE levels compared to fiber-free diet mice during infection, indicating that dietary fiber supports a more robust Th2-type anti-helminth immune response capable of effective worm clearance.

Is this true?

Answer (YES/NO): NO